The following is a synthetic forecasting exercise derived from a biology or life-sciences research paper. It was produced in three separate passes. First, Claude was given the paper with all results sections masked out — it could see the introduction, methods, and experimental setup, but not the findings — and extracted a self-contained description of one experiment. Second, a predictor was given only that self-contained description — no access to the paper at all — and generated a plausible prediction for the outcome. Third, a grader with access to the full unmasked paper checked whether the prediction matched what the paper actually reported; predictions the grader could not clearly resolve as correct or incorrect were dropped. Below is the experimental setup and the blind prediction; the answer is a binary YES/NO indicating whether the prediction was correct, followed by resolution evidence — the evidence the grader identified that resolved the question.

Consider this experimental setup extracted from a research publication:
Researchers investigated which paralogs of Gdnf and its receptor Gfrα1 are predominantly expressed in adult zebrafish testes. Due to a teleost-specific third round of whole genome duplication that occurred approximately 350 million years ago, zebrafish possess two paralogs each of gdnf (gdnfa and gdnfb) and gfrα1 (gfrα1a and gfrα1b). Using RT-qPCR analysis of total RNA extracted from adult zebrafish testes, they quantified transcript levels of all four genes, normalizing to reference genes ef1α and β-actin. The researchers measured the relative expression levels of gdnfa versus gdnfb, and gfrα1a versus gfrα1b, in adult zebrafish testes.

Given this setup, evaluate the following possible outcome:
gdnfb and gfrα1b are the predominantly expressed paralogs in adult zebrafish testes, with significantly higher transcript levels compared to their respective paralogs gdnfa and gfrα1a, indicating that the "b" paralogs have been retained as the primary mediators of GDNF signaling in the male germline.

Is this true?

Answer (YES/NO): NO